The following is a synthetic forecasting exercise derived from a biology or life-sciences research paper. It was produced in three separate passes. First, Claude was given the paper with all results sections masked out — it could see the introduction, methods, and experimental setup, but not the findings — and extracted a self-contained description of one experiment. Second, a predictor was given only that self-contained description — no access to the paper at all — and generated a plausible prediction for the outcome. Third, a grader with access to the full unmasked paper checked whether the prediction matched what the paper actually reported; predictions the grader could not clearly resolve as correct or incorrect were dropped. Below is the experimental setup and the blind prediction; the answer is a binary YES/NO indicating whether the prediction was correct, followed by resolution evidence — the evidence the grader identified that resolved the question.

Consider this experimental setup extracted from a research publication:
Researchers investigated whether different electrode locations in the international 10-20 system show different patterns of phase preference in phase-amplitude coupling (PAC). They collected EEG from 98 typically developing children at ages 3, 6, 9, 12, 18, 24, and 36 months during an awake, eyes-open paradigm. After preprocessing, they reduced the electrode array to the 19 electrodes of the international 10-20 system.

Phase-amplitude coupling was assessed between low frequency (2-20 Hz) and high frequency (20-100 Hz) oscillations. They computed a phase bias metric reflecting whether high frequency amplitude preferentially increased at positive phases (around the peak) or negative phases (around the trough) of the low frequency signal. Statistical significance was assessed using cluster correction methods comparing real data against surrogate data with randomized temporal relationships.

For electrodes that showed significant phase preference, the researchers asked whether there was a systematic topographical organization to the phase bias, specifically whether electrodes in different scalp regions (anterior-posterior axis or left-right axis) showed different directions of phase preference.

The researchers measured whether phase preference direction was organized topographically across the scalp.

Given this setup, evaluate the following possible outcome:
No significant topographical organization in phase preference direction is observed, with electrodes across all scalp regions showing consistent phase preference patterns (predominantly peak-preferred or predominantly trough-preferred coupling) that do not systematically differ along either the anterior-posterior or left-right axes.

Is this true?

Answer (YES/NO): NO